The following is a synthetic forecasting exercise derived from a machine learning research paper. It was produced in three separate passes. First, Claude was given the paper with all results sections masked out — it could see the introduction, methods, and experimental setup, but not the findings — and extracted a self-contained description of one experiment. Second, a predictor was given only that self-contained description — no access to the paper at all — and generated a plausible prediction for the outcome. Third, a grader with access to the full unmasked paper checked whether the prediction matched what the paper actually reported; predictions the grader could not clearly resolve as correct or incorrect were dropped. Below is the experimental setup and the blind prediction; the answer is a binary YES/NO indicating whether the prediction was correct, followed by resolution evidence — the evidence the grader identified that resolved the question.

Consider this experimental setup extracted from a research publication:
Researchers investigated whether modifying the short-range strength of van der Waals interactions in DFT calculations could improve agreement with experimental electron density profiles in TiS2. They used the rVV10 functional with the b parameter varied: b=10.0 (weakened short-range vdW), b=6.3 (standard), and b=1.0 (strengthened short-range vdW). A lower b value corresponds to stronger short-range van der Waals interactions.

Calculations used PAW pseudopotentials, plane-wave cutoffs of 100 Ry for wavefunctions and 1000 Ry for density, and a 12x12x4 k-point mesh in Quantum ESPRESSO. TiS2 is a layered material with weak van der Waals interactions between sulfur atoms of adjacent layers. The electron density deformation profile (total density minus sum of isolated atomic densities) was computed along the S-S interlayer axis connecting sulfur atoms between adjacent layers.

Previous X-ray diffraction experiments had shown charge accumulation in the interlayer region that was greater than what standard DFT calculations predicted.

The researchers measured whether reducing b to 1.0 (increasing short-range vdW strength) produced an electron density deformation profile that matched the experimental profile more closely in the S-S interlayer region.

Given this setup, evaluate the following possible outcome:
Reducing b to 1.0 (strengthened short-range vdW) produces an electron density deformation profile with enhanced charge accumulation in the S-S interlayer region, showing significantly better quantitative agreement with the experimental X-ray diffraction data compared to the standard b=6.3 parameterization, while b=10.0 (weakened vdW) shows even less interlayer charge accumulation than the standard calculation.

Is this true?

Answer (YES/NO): NO